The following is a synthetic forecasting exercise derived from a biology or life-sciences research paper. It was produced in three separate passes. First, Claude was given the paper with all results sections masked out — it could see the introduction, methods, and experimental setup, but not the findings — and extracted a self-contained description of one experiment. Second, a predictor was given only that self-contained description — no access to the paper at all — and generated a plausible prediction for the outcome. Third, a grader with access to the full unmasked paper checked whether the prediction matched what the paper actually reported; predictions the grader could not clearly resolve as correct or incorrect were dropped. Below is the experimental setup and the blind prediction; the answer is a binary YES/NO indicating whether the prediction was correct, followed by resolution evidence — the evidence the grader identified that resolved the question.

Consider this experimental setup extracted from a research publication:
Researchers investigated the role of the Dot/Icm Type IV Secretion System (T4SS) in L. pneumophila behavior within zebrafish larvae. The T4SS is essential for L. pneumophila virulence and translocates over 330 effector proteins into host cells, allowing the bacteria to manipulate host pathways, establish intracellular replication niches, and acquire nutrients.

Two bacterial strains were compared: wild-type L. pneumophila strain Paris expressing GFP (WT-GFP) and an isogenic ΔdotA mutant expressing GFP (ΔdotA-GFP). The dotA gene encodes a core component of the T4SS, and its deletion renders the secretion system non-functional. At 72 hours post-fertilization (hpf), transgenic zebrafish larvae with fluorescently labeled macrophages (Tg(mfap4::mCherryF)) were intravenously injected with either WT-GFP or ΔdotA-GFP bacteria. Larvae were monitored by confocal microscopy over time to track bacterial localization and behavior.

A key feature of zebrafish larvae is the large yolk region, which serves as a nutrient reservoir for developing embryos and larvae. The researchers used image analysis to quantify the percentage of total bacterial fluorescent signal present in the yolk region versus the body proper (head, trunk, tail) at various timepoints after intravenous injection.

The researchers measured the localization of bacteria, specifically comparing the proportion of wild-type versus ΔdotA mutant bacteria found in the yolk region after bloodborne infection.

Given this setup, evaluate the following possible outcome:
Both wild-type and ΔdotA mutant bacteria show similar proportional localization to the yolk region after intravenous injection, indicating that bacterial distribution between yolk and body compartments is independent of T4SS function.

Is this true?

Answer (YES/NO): NO